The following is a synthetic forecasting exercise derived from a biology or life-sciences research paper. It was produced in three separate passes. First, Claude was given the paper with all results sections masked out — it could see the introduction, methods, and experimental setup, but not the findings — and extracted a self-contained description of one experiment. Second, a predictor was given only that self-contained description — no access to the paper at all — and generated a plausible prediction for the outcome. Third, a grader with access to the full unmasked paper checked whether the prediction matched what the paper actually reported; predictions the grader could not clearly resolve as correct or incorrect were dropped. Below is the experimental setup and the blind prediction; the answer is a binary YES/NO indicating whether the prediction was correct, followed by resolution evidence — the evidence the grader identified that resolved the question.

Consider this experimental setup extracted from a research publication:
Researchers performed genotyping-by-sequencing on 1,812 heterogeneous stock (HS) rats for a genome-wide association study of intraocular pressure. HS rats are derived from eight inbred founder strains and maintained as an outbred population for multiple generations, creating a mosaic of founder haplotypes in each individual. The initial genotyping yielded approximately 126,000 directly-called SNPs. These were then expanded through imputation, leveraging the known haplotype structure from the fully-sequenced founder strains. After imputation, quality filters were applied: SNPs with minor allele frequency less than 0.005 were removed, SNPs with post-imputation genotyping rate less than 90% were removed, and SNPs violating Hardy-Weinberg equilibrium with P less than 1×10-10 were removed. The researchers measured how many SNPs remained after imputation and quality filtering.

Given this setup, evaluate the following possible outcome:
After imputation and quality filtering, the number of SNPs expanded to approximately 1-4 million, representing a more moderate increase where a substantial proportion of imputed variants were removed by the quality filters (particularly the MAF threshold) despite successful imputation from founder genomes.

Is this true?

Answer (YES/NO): YES